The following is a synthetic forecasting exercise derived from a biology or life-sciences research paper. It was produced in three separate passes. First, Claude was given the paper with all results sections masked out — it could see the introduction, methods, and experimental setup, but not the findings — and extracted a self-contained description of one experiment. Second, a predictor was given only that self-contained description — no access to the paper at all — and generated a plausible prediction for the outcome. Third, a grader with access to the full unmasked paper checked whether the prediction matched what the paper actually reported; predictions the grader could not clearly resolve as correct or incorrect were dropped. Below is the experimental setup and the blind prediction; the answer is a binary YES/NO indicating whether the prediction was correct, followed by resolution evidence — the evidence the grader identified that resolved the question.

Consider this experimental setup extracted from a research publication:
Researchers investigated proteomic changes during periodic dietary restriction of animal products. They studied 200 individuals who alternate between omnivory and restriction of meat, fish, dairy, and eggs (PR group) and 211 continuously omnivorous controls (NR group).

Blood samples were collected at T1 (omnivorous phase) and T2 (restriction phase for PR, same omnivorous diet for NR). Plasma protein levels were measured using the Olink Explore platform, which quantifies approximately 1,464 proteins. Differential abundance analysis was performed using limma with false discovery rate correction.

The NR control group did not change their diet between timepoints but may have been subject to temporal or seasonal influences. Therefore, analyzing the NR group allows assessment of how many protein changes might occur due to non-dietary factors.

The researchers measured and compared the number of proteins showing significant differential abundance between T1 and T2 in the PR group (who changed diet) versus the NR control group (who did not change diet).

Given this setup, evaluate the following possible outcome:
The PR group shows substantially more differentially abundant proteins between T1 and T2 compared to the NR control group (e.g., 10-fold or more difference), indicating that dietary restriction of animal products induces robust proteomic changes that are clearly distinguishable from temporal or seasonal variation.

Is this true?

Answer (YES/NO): NO